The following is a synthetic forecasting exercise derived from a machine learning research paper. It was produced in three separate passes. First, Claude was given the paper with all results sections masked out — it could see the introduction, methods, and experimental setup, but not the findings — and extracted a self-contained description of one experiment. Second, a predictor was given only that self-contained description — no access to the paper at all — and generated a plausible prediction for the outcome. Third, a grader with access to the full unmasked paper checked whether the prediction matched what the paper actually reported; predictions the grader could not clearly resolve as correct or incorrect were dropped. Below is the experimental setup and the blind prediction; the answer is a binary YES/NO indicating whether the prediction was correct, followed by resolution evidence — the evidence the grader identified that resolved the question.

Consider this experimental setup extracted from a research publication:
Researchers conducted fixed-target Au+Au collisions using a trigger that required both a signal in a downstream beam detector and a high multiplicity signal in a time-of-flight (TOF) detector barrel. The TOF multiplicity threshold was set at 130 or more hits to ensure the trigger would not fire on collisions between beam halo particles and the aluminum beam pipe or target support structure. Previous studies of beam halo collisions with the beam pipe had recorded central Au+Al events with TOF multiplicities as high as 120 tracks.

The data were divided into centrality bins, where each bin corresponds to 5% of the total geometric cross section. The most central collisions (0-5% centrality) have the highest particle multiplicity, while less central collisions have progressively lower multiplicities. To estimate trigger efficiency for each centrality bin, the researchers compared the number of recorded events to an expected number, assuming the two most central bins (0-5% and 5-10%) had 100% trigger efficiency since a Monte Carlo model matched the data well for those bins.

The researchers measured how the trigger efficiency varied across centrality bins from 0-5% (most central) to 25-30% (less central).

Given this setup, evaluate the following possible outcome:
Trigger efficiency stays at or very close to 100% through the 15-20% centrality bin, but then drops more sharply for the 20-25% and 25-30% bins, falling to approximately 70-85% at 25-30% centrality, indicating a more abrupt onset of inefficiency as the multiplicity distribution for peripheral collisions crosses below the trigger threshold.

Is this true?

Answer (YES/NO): NO